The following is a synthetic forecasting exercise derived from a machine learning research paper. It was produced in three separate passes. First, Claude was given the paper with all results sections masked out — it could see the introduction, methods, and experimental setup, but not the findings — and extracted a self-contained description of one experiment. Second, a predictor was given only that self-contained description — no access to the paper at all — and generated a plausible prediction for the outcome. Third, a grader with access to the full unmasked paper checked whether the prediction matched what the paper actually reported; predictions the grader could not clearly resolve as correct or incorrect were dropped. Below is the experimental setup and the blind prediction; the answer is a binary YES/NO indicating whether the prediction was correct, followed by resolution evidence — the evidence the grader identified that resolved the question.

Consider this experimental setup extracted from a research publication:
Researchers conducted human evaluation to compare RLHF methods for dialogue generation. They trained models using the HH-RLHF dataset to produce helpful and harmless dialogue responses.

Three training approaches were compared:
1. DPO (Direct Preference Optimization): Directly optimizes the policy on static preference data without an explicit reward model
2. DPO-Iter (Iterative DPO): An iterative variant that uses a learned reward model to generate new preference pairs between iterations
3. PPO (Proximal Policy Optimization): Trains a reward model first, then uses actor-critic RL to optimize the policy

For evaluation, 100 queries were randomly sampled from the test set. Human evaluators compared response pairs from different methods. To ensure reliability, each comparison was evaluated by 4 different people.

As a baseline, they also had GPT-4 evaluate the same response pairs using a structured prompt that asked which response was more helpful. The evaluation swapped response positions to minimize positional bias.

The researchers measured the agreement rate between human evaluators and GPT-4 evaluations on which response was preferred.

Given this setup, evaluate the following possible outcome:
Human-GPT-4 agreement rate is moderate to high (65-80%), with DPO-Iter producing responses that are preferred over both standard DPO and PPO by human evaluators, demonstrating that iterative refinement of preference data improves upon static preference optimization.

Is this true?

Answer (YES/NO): NO